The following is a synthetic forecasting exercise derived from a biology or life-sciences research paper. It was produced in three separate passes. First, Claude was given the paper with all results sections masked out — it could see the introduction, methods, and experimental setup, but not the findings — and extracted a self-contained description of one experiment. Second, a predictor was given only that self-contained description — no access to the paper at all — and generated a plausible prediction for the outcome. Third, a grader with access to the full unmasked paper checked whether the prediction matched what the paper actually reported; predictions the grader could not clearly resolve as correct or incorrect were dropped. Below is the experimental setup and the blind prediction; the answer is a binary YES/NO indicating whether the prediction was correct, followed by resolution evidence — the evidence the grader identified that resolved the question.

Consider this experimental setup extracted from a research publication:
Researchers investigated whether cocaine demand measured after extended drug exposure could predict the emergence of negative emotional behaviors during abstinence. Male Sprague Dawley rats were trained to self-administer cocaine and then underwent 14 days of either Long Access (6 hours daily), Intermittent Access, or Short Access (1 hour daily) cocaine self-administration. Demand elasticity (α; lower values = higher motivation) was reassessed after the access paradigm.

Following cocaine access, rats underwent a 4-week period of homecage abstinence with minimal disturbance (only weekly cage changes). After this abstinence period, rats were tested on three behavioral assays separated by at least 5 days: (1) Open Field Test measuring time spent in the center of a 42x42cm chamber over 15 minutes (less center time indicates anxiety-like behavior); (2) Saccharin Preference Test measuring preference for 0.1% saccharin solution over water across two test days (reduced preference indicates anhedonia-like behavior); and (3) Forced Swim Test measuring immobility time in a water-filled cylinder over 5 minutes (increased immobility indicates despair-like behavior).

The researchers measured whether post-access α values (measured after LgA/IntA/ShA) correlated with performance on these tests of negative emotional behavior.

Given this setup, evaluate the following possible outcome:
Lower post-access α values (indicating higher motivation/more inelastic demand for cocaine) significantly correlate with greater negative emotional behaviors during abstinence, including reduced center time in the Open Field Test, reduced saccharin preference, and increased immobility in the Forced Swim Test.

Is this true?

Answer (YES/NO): NO